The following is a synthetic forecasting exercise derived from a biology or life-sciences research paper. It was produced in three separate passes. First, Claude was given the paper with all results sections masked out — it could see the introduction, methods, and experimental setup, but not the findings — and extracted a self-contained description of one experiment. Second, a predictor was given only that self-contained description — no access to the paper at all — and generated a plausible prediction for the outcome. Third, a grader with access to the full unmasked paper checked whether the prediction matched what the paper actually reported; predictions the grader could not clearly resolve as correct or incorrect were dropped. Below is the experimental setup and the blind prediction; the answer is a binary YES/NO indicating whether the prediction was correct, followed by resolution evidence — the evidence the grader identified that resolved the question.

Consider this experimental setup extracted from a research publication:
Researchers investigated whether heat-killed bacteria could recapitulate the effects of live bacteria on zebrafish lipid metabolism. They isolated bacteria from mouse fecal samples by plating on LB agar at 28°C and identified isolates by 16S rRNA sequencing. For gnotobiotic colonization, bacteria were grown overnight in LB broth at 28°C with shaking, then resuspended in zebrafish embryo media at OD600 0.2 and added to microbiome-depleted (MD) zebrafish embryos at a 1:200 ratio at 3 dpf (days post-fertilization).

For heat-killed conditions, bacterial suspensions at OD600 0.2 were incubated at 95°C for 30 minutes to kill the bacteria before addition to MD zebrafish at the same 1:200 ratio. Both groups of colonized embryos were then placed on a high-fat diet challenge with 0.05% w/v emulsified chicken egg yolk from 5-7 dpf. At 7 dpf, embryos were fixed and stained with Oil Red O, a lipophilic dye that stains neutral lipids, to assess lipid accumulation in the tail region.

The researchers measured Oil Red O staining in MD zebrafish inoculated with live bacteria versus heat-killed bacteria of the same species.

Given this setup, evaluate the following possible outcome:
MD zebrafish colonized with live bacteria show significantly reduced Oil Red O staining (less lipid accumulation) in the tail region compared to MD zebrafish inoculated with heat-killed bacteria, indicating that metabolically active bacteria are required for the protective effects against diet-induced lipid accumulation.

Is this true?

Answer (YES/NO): NO